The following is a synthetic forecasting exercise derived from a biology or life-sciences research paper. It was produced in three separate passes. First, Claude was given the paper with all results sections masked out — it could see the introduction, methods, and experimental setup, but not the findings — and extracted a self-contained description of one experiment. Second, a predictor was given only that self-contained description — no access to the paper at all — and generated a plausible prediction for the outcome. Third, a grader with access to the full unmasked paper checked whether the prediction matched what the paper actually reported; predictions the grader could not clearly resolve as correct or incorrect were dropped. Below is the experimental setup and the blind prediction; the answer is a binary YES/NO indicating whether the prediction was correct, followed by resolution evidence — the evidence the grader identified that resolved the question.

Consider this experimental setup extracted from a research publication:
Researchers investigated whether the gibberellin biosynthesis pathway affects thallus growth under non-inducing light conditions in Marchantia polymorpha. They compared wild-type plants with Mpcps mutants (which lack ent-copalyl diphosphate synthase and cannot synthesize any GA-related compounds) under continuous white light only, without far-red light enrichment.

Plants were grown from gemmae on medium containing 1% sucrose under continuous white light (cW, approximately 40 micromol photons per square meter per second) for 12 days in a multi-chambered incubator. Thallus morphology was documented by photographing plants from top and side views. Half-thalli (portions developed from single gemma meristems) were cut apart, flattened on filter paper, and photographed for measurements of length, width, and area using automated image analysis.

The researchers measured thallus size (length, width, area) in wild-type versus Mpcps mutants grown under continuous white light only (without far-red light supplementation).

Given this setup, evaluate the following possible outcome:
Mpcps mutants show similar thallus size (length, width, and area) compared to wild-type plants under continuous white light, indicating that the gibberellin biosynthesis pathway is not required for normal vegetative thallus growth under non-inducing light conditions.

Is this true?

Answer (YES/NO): YES